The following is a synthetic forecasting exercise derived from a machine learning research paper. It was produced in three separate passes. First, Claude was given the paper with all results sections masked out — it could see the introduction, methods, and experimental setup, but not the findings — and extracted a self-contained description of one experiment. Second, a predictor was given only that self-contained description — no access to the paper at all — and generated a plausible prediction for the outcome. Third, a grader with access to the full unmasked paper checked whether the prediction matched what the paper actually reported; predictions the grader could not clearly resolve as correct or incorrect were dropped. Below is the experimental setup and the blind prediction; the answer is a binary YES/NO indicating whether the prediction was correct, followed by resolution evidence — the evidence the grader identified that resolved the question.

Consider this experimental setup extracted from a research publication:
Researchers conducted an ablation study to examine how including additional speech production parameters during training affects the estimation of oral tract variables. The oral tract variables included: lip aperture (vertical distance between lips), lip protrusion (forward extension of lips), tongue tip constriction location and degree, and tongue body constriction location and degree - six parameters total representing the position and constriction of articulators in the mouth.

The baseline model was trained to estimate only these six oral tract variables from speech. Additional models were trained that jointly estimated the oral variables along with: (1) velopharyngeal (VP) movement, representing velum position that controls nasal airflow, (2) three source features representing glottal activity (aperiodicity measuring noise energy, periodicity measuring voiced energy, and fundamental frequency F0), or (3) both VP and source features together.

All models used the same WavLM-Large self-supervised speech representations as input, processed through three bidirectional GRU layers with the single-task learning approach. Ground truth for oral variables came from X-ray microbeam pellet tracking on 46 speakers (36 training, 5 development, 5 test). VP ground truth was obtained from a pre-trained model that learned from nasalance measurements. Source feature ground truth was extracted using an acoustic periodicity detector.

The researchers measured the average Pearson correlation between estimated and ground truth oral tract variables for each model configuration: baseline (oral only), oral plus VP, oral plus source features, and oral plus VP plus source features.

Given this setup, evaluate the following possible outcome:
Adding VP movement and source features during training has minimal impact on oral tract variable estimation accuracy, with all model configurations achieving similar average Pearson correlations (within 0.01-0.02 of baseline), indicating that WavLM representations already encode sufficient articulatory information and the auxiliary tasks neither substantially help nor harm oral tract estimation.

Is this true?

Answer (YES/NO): NO